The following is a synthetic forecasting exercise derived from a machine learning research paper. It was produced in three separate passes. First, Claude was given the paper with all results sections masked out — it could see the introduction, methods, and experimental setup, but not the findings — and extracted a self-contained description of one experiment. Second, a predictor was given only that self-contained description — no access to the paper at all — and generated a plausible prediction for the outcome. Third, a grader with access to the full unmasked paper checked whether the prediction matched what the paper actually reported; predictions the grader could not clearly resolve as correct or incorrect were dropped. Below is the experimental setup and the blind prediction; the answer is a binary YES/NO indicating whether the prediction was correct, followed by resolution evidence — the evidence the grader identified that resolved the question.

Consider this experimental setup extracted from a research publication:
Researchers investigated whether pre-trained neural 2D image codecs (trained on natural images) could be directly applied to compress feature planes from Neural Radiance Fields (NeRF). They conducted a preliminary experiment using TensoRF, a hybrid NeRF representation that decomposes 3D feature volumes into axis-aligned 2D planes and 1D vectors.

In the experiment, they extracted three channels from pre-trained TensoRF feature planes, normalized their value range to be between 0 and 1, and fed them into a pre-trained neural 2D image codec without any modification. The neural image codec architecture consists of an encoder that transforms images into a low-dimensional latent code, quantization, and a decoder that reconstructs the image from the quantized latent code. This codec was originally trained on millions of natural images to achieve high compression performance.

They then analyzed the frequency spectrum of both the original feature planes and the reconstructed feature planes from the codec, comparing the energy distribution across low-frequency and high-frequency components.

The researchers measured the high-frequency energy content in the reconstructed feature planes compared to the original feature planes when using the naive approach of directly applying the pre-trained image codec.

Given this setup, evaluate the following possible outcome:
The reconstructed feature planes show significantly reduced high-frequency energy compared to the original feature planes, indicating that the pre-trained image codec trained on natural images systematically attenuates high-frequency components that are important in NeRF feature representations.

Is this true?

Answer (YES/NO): YES